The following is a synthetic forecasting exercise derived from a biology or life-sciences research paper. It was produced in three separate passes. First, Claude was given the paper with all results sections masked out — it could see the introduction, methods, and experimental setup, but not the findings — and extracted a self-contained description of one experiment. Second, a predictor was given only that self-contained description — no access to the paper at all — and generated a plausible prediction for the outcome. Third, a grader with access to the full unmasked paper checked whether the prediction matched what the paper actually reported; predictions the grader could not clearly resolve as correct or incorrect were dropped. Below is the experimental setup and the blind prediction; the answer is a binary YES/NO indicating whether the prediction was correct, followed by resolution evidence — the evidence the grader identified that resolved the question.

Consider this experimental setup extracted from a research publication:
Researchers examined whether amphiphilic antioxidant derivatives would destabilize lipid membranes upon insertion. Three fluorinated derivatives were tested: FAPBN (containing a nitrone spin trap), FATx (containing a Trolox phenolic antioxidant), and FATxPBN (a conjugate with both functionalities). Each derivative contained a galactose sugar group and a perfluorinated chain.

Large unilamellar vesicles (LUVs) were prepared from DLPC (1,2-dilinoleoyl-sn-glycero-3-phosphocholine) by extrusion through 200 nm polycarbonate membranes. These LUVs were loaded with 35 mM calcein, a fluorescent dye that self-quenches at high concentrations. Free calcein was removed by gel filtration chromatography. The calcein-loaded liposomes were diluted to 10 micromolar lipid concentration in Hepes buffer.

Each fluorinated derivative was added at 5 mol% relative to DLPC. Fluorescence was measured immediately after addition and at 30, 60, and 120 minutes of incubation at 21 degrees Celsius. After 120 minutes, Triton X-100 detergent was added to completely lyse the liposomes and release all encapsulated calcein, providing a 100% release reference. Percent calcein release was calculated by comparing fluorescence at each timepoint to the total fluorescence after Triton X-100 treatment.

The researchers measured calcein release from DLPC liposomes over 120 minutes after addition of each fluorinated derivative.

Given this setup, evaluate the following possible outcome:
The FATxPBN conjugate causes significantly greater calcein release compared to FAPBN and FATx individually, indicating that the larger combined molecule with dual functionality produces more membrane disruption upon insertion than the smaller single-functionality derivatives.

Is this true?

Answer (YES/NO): NO